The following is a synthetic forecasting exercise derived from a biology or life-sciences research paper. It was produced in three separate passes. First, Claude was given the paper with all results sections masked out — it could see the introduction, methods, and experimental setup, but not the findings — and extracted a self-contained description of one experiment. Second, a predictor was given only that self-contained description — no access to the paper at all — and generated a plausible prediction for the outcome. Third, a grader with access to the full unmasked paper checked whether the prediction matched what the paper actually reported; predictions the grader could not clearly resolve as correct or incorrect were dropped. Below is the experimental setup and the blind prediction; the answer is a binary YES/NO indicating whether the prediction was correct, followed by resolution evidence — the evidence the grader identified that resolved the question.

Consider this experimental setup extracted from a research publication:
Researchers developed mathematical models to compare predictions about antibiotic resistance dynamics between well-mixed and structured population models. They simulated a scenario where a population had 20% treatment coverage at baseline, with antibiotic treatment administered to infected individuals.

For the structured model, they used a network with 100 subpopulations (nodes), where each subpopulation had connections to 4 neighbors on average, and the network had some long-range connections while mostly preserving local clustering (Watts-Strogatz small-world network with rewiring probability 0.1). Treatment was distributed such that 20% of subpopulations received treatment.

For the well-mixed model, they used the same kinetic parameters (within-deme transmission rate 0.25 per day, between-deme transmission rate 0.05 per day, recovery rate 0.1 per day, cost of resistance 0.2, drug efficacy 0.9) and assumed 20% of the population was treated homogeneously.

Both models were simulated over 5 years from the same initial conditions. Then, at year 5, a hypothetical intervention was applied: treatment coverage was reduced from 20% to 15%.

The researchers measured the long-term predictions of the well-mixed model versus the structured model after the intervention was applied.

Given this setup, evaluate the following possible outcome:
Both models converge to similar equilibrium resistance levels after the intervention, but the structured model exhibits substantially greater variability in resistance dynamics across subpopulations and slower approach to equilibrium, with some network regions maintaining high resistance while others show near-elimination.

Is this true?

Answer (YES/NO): NO